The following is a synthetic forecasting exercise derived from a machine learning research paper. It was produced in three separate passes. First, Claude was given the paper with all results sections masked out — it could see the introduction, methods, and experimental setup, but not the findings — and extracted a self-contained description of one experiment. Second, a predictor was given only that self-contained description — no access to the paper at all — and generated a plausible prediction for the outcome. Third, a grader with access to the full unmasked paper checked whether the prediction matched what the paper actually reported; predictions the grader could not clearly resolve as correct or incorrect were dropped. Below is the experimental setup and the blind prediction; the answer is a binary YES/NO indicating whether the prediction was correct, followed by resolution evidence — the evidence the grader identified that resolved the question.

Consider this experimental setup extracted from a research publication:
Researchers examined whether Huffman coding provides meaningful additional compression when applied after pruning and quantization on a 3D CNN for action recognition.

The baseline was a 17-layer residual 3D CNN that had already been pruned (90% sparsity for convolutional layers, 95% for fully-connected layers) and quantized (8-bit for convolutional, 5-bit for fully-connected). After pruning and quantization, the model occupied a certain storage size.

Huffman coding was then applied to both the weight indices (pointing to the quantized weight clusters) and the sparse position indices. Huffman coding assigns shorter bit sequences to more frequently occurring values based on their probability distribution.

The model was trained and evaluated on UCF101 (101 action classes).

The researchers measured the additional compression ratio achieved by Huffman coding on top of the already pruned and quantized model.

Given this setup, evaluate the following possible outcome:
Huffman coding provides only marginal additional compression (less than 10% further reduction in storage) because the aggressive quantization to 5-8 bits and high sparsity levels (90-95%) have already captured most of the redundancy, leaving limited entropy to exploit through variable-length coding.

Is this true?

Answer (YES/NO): NO